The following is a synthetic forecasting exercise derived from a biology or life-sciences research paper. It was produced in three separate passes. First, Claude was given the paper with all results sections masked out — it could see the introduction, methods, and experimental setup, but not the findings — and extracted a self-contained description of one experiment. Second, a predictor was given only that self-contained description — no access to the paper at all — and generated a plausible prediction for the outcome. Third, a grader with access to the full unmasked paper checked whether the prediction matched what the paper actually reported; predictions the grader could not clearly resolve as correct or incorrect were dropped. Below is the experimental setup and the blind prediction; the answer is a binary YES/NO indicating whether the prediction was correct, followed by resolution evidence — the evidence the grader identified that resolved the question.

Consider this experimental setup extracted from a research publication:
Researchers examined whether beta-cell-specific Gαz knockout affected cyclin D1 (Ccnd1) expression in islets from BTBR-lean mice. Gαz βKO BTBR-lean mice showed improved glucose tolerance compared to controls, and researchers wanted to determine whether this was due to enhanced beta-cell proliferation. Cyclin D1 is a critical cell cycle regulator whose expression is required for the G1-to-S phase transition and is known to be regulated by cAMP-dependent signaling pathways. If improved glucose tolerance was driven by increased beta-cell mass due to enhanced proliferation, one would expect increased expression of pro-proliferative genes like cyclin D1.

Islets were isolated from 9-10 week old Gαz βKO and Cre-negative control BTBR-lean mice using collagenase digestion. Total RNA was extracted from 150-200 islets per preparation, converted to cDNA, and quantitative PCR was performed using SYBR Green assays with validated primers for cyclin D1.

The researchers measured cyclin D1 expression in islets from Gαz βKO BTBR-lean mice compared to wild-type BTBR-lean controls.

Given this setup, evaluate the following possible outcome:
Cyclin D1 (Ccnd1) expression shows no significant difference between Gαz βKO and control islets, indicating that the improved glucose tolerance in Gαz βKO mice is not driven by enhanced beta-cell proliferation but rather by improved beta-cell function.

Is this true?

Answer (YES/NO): YES